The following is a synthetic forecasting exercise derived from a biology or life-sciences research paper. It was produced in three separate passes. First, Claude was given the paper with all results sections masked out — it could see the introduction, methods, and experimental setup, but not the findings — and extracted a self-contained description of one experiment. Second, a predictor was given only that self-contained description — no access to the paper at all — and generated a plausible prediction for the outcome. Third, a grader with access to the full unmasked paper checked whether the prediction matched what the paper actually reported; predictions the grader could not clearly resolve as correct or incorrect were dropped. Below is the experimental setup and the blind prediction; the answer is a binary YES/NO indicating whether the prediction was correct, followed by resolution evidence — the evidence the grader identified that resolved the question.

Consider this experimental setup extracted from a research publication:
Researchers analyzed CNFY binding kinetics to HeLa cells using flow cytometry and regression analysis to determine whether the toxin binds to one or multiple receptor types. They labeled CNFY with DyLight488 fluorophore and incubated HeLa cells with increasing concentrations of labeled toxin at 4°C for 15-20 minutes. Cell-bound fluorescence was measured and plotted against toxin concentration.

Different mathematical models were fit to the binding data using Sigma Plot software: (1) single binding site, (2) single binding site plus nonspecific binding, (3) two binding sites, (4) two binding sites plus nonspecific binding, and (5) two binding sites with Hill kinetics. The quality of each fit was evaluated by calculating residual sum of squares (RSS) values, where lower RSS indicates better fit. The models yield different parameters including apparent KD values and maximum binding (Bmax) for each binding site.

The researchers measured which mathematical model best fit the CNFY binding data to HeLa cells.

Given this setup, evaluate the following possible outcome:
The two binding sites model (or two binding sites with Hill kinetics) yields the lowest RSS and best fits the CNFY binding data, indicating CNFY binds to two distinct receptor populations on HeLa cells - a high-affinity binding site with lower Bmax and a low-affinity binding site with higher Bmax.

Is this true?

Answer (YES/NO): NO